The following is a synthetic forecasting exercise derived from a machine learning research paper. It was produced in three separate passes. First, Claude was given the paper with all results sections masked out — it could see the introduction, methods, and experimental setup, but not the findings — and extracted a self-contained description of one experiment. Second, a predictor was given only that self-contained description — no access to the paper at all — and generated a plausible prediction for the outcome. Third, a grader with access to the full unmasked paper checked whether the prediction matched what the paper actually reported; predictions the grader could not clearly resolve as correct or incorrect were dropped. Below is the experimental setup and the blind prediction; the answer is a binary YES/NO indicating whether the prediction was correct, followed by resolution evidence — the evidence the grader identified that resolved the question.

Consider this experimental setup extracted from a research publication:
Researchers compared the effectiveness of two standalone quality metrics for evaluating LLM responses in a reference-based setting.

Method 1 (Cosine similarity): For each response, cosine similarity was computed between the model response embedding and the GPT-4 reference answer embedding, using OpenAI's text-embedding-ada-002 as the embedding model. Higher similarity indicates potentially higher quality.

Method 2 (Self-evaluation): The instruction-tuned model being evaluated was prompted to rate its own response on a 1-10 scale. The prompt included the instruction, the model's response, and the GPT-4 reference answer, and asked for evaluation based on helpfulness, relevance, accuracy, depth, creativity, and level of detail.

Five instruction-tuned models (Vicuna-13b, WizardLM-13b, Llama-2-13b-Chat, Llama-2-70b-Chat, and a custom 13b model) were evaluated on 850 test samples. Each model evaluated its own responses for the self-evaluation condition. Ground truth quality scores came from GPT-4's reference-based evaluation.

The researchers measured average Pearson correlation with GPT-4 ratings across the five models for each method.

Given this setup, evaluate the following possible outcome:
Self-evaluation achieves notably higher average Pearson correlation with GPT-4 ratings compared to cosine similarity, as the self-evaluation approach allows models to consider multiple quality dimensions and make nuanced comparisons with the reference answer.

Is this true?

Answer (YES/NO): NO